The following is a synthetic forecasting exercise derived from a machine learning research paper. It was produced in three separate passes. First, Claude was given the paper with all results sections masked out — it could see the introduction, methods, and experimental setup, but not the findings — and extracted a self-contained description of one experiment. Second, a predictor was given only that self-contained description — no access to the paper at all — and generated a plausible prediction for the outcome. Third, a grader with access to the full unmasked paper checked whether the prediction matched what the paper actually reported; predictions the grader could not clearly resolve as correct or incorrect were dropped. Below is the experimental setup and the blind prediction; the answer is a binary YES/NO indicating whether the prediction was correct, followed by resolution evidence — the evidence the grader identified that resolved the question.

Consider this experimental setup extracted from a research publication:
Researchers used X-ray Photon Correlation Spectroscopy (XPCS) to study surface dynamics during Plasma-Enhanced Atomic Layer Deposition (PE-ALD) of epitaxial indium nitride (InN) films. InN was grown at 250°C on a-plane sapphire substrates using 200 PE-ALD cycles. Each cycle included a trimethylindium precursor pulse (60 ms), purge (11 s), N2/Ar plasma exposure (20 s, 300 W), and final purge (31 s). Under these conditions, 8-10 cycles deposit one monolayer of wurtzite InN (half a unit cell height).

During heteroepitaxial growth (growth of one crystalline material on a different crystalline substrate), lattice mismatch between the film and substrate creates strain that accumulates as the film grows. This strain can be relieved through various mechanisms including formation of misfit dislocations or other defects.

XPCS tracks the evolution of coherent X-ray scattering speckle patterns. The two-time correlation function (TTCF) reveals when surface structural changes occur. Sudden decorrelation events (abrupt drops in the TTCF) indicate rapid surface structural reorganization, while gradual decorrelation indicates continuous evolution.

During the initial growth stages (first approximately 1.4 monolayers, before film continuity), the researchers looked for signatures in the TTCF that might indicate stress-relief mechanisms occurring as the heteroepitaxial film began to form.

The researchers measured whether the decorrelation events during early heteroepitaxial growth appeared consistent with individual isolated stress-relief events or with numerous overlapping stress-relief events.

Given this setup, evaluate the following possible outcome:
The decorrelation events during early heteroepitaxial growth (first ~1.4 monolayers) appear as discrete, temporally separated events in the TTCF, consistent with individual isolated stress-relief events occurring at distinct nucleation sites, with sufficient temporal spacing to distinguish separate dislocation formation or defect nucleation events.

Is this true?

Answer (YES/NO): NO